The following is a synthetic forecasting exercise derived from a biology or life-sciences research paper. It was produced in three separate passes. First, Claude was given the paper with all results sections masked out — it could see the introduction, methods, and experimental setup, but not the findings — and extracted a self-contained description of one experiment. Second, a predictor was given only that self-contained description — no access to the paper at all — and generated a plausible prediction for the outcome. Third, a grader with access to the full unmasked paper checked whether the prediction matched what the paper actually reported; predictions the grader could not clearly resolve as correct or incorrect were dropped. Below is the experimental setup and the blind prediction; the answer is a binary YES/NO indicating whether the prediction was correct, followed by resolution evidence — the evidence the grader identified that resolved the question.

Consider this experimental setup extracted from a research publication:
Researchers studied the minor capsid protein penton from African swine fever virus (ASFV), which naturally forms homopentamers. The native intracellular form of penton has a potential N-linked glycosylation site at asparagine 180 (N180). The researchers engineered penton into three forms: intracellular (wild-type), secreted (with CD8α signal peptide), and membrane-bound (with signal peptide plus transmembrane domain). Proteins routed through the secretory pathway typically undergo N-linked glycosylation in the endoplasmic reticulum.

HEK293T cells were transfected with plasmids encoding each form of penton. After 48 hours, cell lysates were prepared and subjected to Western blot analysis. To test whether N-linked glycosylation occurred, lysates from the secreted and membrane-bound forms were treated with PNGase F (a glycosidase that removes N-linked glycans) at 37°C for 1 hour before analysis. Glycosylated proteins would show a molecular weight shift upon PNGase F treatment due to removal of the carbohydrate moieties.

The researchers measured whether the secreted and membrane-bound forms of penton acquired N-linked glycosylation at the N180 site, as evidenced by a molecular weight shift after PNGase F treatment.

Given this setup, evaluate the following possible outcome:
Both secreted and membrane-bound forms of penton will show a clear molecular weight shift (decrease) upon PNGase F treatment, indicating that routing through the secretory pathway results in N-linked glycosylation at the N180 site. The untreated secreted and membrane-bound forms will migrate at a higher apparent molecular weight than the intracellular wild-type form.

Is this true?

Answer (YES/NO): YES